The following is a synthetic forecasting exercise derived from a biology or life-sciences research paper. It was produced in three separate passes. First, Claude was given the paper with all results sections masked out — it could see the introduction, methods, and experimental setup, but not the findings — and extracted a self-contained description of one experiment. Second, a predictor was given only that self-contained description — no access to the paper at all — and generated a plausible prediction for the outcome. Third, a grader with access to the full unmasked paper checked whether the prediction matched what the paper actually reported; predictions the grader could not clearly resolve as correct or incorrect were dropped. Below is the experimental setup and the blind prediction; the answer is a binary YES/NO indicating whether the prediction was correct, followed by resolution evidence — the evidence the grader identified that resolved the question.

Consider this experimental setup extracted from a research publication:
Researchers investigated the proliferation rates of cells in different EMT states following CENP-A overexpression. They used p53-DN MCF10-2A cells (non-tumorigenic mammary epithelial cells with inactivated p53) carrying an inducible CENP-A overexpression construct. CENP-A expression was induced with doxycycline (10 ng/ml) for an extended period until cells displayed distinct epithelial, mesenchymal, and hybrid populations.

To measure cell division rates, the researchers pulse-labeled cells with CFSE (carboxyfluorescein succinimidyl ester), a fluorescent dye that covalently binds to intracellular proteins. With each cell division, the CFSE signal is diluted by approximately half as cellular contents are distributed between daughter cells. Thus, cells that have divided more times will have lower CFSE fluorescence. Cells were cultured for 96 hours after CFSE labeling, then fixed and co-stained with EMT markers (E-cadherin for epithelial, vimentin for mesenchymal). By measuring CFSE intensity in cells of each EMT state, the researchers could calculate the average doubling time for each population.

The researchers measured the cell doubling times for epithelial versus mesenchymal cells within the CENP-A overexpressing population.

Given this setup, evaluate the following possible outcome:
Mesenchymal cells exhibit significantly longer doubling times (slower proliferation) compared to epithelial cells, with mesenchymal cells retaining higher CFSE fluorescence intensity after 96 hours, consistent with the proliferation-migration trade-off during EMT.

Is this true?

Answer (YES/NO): YES